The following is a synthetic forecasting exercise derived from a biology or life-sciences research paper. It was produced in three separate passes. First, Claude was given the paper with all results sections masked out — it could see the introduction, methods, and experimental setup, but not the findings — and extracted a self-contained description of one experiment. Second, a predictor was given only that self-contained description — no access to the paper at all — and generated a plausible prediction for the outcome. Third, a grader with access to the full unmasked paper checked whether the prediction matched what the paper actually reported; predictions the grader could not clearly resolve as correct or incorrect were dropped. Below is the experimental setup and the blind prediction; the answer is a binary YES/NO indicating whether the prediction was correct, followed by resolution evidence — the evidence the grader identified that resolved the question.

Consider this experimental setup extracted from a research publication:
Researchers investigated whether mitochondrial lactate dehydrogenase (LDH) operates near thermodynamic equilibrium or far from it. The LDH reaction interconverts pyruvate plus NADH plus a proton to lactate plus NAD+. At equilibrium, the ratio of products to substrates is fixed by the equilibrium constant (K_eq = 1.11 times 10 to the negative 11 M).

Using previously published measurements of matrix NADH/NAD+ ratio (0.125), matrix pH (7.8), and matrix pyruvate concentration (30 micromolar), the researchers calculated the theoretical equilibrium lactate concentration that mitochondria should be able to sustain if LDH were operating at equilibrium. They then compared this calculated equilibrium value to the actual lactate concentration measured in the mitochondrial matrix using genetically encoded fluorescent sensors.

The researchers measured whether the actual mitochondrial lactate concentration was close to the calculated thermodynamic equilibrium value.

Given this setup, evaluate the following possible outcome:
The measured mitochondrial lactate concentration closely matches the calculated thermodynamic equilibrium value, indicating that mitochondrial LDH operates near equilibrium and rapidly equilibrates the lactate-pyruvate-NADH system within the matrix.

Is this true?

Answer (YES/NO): NO